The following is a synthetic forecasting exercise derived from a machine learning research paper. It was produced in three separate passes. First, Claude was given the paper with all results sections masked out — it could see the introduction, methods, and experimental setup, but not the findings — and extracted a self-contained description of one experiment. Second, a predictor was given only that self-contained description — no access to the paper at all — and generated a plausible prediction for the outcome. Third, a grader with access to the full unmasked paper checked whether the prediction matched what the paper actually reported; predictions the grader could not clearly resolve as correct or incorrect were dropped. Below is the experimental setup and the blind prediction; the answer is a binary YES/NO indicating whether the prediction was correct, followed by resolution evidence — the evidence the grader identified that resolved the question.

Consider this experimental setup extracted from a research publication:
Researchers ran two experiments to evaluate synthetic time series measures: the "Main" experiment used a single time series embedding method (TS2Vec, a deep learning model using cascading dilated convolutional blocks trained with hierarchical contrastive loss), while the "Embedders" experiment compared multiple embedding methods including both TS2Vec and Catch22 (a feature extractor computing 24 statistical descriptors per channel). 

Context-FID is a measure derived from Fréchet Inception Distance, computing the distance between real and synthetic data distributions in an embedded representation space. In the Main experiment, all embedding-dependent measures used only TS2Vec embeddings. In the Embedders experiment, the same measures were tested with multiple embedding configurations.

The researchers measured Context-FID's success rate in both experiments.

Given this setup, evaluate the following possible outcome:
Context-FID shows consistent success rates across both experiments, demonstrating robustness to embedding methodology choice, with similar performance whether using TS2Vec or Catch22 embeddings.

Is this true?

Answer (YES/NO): NO